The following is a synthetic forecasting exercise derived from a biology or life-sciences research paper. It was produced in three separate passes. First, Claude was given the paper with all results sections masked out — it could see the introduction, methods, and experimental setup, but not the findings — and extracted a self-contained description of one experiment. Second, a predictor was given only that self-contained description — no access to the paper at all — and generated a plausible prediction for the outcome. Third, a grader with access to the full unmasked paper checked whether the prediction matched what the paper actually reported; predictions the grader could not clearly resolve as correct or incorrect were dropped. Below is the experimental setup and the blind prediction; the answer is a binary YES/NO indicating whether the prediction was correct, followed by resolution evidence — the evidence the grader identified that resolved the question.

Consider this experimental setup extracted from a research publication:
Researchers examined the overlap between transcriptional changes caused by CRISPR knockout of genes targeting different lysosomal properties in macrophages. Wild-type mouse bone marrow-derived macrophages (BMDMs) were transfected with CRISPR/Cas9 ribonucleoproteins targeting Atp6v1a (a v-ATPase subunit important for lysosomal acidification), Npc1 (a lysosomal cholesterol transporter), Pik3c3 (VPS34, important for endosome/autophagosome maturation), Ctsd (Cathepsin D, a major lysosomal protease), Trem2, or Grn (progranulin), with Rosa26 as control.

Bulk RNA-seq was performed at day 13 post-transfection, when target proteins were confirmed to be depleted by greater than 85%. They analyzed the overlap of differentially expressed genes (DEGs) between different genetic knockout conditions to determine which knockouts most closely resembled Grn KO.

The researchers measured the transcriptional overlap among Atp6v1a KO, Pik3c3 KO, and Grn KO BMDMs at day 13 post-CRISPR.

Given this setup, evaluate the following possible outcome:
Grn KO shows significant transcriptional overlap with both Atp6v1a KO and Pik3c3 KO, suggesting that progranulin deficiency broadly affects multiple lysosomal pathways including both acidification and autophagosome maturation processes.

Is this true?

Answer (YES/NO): YES